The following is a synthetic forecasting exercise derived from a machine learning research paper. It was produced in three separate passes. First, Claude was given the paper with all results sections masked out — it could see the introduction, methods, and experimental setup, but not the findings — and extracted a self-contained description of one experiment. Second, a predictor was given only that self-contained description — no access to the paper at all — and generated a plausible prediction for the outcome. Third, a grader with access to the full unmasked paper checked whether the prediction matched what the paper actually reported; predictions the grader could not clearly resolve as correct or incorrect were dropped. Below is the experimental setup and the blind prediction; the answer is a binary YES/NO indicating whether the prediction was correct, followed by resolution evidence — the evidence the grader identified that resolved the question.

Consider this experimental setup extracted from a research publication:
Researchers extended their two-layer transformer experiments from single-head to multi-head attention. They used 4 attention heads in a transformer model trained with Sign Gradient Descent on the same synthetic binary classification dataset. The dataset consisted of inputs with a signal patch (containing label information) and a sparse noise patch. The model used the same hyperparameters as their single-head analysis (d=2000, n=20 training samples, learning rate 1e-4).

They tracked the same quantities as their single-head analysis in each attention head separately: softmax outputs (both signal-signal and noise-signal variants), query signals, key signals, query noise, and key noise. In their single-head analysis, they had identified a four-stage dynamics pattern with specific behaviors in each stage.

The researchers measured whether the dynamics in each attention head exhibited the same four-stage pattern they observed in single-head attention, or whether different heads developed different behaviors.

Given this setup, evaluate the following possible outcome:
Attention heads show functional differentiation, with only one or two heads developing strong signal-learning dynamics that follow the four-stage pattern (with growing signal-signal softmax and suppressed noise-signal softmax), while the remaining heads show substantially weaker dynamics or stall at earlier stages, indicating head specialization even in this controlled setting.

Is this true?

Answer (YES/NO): NO